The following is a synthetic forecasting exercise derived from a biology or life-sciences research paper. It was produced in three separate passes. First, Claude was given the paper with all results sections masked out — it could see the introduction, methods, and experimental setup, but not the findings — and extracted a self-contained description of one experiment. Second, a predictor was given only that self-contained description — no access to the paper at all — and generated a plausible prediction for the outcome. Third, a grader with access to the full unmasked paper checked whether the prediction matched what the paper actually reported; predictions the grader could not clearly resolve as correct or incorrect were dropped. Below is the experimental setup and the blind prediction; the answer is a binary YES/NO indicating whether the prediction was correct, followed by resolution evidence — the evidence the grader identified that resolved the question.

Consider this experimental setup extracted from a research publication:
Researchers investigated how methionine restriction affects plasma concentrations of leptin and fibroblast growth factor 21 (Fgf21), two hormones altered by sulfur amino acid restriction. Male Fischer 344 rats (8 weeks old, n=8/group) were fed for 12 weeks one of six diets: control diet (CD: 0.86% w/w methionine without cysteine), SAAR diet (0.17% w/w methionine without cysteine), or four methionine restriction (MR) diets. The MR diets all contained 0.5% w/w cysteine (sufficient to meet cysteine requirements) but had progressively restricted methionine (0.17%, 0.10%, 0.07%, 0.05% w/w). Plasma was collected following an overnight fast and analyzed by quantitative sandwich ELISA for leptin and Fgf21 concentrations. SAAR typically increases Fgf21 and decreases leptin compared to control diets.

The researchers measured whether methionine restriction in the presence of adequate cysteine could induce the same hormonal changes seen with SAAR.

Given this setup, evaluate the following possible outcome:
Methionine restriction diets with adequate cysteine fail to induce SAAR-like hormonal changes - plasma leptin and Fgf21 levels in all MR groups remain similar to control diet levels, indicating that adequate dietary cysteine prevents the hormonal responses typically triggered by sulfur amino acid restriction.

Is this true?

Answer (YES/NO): NO